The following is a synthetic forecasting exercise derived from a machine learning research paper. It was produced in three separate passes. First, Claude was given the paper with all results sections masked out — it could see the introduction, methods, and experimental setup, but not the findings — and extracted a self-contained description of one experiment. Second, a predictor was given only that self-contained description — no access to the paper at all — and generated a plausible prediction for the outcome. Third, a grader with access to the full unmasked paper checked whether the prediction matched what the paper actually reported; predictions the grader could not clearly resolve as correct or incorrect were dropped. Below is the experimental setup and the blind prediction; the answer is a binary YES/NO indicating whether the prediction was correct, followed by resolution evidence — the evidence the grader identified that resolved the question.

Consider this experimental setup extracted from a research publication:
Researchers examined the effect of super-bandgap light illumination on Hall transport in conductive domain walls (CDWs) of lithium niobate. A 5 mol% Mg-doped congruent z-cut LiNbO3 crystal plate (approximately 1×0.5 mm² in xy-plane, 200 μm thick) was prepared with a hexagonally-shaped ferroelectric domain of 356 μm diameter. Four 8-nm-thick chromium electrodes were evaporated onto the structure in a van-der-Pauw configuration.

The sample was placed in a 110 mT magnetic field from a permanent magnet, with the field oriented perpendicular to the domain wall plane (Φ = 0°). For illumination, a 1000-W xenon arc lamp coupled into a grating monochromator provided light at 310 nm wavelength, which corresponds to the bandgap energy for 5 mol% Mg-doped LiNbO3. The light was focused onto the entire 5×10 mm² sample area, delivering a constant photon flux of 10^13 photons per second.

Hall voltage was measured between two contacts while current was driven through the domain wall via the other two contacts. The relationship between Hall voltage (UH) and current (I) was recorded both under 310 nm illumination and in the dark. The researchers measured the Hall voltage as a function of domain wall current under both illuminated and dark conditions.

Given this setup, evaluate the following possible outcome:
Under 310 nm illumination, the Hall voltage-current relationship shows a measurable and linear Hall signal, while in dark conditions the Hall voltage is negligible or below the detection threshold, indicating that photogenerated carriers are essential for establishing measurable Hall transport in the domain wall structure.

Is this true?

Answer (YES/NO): NO